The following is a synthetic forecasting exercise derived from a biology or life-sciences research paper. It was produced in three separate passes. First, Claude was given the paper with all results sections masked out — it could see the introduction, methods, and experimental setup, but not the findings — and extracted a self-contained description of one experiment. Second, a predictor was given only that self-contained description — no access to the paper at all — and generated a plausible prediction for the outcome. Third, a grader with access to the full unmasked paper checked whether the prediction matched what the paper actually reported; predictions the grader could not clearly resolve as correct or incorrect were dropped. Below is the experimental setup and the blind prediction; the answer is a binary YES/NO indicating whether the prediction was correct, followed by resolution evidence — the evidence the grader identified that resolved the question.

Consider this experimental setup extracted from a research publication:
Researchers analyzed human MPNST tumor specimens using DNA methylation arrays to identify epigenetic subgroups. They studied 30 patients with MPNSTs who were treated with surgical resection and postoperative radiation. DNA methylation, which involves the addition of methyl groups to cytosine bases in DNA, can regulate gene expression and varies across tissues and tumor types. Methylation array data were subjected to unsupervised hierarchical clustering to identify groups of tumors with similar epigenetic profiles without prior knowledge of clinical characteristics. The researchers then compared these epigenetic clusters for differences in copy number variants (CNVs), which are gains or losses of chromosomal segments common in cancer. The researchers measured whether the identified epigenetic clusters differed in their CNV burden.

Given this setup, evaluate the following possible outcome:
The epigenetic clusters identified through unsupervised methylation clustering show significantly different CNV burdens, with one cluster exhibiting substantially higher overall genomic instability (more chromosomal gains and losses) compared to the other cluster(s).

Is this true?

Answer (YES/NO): YES